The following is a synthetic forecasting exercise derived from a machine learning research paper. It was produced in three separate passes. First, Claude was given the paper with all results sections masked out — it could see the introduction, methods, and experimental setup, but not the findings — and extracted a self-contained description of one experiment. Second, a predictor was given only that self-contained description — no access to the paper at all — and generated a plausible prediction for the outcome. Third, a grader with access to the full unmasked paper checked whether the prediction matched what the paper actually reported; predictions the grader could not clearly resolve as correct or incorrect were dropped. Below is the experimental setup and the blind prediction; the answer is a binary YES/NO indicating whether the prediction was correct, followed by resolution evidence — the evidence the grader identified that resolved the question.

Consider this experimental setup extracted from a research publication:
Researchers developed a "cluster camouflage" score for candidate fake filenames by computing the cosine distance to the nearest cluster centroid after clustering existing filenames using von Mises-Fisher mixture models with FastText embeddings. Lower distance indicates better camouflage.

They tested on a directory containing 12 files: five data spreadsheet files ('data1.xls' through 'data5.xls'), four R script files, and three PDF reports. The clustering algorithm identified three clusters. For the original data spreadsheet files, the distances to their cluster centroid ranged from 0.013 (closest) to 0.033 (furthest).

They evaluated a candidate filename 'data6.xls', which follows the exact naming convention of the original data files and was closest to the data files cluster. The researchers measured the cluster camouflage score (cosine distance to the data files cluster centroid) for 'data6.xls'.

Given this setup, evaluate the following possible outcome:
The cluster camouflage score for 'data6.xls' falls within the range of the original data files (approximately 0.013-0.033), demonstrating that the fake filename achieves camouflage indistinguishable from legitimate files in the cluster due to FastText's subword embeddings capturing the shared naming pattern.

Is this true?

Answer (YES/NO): NO